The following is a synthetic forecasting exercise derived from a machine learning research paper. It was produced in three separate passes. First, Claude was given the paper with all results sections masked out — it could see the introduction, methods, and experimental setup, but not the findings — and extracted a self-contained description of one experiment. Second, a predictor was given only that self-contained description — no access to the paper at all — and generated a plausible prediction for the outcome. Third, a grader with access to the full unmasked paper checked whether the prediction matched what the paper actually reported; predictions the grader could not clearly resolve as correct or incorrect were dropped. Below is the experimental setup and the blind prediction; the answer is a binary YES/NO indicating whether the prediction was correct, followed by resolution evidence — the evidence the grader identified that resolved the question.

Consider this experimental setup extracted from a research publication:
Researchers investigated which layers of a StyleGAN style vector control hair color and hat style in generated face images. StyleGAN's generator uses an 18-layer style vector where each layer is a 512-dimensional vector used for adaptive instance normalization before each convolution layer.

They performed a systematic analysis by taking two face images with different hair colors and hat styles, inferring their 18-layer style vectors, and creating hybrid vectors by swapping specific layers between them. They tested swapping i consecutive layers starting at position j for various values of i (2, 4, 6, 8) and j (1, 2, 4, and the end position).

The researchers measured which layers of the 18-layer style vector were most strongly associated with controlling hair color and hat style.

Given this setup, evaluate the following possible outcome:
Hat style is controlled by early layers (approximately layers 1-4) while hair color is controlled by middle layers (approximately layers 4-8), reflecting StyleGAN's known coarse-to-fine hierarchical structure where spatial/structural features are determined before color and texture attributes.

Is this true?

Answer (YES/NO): NO